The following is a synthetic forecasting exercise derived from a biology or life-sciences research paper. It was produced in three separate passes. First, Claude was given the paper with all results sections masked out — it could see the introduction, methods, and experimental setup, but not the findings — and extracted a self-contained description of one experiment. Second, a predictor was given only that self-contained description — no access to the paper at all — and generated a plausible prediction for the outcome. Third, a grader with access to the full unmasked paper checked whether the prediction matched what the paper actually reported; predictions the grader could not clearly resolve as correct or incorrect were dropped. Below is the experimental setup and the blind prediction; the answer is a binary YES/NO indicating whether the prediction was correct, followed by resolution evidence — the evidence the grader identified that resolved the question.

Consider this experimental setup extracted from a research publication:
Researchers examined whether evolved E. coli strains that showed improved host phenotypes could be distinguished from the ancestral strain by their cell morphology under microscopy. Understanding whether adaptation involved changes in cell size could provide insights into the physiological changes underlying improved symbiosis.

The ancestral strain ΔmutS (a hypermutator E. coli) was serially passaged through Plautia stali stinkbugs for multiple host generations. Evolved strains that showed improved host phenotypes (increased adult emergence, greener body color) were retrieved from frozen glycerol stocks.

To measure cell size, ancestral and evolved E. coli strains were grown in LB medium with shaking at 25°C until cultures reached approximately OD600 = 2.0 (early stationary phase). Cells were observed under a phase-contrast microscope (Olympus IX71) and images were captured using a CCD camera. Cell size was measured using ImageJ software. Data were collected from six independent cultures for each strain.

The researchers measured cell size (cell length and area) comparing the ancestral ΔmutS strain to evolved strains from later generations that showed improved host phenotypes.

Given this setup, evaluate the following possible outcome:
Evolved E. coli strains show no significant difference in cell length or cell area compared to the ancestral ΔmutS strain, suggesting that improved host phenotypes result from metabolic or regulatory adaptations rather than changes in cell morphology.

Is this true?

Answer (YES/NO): NO